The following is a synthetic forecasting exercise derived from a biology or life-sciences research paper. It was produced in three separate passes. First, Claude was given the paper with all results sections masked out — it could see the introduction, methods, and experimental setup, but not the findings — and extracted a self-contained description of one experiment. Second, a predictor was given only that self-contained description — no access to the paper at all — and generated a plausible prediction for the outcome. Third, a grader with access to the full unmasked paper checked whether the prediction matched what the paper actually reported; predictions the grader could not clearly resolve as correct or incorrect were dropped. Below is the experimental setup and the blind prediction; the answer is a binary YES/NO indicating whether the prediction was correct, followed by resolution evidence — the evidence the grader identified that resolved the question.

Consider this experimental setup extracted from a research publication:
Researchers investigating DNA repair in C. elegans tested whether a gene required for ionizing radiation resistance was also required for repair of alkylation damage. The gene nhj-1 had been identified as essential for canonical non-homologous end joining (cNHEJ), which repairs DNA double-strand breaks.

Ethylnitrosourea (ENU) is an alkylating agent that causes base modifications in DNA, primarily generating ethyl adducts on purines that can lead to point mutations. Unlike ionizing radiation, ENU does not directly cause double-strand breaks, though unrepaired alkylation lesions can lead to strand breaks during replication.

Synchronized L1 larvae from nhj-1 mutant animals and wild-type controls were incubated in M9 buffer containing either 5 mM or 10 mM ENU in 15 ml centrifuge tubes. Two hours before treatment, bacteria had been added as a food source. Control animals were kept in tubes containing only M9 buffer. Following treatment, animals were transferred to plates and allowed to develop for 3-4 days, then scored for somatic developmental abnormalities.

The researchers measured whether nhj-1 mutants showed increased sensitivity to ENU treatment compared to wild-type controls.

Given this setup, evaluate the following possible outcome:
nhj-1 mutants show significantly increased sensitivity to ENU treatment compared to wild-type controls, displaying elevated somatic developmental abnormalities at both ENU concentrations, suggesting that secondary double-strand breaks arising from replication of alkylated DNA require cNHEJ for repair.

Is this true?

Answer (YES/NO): NO